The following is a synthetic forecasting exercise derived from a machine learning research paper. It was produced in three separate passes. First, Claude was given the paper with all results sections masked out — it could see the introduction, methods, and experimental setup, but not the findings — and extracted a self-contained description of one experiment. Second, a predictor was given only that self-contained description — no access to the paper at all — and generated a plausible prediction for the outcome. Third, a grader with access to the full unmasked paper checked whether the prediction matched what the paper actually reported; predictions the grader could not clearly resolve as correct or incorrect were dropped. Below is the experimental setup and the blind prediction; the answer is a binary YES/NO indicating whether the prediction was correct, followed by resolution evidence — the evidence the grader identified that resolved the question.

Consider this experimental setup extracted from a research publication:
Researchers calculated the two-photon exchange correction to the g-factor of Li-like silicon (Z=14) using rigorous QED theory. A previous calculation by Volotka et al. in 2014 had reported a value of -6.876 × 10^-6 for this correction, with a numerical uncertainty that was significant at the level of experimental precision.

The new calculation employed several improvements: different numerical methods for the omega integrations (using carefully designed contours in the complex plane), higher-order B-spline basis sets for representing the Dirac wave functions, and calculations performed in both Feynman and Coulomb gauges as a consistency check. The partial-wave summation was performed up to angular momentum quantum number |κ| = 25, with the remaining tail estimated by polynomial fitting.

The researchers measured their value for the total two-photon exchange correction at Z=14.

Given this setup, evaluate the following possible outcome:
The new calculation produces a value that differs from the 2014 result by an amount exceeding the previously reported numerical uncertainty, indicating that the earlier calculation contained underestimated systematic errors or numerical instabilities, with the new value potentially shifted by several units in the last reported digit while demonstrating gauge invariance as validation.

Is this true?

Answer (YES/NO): NO